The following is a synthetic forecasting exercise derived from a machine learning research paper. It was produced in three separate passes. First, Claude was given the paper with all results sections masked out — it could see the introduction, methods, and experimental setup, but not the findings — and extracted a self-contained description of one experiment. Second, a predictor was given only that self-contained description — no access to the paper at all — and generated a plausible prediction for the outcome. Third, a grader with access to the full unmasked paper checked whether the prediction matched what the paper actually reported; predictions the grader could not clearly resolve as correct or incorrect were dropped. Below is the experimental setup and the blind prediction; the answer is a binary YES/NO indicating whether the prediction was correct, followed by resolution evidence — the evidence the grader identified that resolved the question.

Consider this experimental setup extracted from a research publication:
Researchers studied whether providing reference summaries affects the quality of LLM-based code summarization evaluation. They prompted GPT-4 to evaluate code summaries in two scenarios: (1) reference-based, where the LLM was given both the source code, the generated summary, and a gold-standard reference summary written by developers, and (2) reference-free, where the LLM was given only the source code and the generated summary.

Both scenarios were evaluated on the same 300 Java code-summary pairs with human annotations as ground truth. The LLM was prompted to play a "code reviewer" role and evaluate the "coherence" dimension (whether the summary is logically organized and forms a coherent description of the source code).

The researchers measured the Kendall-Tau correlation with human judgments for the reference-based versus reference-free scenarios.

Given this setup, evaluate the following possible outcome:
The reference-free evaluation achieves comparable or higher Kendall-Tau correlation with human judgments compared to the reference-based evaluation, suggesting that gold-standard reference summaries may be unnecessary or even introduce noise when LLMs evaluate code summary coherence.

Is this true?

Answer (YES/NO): YES